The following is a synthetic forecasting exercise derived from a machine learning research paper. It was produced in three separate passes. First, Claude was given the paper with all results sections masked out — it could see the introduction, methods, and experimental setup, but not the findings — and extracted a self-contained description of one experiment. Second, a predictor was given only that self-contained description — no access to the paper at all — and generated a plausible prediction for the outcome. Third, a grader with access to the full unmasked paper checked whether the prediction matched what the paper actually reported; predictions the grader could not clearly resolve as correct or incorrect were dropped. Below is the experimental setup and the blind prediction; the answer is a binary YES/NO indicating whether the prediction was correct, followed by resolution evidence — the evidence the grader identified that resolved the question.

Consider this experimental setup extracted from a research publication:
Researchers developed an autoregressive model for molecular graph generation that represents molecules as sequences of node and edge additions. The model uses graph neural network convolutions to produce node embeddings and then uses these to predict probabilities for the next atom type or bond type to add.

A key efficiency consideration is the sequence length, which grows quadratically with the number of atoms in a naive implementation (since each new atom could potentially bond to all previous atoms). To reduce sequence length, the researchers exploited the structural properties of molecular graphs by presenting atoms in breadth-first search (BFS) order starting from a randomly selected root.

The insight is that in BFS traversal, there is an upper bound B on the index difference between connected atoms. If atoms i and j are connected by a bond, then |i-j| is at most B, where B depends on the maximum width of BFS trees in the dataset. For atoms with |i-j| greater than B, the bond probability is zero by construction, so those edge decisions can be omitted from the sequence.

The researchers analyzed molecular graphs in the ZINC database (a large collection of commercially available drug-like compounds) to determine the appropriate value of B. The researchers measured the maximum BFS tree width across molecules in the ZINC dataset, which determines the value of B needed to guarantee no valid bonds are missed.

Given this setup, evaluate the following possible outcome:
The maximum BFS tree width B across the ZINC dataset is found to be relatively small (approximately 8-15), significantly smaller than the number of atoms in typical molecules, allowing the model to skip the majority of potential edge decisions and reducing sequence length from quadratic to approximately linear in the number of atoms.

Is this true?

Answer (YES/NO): YES